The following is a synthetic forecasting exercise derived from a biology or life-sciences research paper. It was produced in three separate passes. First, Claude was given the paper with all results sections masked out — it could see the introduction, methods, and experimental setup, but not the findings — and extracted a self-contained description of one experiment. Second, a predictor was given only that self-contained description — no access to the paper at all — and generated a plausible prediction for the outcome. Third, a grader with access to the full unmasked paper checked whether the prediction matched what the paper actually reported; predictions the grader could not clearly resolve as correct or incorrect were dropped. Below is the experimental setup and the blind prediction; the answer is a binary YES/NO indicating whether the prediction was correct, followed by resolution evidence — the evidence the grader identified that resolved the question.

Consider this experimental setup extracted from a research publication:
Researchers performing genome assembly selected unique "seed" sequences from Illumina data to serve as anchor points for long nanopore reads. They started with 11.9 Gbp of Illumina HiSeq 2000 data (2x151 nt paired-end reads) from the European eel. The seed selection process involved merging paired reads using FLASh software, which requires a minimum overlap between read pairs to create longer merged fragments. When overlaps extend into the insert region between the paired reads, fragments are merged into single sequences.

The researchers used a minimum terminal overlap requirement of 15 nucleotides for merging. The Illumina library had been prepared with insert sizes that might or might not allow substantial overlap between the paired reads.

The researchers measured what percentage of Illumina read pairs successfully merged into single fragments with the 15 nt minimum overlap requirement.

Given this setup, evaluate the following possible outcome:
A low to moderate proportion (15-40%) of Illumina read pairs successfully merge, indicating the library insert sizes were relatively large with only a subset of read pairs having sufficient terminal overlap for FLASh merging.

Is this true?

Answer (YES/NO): YES